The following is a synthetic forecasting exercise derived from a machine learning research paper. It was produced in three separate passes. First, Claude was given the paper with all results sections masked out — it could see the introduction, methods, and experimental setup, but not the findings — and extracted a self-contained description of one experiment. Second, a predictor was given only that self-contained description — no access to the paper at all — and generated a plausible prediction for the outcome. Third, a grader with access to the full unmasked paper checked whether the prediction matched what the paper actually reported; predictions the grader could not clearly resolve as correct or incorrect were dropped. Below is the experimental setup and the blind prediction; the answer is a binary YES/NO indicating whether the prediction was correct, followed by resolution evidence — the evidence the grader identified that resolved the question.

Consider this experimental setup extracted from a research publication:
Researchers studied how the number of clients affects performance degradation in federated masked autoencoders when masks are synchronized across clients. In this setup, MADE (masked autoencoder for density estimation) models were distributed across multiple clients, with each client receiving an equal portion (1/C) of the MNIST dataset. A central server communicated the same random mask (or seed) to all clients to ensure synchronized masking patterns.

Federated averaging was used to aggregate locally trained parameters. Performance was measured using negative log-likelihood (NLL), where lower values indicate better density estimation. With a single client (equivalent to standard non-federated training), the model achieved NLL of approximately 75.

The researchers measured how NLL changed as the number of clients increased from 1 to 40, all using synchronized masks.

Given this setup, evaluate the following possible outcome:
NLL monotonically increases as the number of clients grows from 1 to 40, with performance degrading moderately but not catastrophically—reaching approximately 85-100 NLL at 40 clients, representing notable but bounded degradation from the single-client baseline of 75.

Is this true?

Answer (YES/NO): YES